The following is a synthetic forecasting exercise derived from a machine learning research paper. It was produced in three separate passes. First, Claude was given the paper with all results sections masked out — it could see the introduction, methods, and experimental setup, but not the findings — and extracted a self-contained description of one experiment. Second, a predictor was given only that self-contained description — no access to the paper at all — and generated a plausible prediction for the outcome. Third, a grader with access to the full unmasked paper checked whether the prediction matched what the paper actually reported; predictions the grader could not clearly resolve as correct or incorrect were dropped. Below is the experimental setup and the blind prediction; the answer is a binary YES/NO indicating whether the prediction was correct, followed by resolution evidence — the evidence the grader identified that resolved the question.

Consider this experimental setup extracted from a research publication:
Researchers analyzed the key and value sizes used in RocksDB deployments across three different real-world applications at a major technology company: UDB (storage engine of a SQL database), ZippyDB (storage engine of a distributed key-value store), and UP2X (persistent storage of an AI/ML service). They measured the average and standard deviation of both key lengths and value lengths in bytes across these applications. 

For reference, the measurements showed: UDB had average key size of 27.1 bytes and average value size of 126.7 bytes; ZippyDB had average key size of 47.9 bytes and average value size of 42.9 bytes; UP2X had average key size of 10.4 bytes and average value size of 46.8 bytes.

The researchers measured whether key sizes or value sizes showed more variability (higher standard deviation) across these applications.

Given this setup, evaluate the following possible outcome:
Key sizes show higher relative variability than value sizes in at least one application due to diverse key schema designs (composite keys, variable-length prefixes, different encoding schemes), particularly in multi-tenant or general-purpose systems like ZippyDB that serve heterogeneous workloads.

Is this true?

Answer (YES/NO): NO